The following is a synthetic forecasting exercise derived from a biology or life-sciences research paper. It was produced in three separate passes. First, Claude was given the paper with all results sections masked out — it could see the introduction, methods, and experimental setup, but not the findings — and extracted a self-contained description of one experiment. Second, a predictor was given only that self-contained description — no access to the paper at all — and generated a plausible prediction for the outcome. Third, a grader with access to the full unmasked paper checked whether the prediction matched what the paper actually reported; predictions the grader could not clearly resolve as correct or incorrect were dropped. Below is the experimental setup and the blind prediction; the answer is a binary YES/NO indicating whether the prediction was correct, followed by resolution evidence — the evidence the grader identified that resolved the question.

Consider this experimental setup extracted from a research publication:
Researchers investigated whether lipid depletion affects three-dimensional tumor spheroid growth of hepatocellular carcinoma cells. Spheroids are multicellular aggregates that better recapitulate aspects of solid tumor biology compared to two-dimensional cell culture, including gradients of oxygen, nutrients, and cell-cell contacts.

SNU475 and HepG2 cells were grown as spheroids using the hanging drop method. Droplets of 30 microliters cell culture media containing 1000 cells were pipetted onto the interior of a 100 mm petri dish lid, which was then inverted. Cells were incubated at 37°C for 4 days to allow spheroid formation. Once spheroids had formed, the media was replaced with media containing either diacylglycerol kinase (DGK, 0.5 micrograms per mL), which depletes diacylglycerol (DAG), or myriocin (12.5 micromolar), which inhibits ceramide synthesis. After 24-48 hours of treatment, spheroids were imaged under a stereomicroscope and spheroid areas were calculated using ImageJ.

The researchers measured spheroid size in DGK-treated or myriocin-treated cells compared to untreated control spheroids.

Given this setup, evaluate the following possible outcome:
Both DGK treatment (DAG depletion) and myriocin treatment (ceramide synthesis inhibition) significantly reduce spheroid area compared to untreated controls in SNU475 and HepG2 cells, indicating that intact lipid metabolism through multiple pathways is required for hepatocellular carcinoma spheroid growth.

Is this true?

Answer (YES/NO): YES